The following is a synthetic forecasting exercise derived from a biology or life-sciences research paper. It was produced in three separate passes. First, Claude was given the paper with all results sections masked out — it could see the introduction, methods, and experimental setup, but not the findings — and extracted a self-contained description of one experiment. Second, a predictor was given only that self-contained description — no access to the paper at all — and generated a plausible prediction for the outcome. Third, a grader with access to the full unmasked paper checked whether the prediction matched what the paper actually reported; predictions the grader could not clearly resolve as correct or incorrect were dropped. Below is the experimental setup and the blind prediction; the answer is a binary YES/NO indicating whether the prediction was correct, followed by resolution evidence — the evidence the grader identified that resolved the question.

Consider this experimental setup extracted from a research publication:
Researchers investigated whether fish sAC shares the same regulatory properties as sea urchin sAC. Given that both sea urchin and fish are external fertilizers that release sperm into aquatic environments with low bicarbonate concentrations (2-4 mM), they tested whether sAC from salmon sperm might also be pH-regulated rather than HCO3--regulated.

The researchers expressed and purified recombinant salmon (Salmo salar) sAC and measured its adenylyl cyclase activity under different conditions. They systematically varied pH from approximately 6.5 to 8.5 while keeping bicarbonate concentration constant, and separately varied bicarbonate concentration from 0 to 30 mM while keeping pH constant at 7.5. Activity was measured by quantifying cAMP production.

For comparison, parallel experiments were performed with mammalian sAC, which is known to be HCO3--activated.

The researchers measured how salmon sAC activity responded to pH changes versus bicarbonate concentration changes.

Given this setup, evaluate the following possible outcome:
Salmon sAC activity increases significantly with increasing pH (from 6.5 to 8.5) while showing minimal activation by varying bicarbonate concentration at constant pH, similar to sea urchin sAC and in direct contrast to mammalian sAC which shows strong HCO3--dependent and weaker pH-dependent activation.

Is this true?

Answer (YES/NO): YES